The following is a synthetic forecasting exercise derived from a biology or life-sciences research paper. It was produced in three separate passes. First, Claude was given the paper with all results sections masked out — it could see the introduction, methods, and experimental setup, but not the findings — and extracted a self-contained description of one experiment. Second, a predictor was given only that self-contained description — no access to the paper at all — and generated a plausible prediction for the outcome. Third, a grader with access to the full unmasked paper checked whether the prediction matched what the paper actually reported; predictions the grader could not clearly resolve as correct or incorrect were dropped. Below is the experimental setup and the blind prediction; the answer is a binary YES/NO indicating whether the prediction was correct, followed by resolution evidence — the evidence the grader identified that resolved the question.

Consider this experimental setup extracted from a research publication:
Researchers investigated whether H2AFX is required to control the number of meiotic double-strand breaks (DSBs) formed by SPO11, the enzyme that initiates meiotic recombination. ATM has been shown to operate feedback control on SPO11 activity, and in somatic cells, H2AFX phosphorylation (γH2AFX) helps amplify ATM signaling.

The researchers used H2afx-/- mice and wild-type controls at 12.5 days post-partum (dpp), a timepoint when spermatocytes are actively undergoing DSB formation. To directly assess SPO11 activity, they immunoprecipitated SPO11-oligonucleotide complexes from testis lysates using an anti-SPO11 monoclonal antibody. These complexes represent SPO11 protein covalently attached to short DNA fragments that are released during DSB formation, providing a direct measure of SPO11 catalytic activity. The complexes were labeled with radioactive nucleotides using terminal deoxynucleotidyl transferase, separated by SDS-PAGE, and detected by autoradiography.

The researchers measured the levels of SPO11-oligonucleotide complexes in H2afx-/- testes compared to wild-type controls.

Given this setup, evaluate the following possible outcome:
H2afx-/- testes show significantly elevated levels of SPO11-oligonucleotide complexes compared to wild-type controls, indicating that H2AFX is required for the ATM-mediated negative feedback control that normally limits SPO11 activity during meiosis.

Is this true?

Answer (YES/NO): NO